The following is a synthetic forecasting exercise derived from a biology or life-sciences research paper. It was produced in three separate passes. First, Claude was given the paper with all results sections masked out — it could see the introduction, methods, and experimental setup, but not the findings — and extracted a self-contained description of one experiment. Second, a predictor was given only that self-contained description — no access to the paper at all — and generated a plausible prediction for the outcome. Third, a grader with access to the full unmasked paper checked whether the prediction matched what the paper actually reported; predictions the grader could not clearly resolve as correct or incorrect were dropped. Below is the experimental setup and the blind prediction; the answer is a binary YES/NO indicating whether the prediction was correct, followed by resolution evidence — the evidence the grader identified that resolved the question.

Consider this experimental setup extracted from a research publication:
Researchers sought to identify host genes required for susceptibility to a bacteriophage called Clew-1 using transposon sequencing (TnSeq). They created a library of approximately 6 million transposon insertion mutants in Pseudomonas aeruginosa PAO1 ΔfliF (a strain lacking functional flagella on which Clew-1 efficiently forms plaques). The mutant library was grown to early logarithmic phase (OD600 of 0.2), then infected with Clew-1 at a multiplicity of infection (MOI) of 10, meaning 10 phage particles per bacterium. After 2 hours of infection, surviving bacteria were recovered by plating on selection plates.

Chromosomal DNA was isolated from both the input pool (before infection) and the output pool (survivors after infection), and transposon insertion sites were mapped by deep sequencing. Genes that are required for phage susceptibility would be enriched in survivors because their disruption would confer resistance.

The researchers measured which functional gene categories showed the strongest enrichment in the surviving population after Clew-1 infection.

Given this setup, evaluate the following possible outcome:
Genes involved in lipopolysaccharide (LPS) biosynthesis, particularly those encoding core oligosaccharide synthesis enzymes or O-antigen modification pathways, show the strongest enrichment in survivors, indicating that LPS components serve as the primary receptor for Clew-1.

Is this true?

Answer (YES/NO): NO